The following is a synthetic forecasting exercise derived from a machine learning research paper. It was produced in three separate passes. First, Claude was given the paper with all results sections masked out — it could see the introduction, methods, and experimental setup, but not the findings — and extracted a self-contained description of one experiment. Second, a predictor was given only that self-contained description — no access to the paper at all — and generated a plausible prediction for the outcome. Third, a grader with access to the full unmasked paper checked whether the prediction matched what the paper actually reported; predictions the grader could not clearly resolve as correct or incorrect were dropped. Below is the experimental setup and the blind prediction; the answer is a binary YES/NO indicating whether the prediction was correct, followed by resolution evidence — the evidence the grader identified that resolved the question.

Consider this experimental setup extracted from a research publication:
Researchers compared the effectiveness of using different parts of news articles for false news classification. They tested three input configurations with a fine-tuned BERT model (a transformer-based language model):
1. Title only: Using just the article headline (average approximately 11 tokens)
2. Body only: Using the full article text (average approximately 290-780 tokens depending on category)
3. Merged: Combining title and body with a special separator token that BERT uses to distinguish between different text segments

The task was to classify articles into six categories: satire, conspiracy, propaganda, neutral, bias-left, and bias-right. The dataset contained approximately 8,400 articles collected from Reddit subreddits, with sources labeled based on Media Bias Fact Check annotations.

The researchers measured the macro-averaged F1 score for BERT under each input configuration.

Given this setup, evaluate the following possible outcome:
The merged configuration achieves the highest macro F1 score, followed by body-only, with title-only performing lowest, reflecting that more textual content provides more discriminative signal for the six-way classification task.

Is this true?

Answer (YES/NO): YES